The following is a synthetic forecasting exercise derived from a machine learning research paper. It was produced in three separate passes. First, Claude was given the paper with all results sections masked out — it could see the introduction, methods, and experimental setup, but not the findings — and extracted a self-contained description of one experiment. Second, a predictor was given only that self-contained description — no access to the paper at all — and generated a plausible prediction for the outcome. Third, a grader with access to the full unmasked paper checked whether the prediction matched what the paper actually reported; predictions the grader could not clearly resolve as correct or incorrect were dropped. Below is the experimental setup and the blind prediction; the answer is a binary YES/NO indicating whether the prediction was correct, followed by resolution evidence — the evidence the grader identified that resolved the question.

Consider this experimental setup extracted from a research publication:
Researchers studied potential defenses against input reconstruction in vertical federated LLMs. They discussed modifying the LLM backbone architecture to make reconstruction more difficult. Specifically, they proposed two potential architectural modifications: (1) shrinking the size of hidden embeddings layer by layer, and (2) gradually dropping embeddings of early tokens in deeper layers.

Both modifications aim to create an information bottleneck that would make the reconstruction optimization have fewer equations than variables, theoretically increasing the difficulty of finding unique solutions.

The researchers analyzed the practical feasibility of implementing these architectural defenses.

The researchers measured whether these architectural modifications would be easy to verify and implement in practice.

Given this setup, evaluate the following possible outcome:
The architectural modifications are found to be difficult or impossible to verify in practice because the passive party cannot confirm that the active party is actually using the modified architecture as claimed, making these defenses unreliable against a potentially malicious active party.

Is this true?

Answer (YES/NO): NO